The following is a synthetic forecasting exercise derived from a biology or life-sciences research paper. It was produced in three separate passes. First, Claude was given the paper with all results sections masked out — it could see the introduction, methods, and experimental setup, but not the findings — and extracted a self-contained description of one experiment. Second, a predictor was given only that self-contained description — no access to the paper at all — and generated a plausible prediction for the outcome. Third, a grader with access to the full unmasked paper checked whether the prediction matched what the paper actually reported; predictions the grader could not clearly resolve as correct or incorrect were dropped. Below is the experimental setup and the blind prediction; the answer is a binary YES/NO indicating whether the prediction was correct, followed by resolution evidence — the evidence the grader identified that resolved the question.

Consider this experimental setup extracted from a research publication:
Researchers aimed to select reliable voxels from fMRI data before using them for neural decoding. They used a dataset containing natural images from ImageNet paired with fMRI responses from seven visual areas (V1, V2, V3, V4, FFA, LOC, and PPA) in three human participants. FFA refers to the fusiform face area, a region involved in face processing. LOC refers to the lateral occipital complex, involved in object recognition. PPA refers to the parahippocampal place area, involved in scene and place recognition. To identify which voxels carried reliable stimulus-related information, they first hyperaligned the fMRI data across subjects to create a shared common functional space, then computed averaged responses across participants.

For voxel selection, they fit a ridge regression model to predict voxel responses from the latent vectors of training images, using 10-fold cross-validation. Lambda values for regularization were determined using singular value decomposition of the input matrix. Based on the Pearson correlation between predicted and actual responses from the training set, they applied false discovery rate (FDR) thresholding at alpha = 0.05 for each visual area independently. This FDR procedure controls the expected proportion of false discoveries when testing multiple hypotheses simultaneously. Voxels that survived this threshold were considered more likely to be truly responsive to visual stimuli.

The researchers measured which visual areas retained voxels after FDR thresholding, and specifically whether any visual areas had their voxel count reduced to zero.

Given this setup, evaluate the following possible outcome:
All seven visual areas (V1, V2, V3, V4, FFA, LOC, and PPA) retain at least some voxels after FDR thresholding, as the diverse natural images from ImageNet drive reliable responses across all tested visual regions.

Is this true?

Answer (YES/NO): NO